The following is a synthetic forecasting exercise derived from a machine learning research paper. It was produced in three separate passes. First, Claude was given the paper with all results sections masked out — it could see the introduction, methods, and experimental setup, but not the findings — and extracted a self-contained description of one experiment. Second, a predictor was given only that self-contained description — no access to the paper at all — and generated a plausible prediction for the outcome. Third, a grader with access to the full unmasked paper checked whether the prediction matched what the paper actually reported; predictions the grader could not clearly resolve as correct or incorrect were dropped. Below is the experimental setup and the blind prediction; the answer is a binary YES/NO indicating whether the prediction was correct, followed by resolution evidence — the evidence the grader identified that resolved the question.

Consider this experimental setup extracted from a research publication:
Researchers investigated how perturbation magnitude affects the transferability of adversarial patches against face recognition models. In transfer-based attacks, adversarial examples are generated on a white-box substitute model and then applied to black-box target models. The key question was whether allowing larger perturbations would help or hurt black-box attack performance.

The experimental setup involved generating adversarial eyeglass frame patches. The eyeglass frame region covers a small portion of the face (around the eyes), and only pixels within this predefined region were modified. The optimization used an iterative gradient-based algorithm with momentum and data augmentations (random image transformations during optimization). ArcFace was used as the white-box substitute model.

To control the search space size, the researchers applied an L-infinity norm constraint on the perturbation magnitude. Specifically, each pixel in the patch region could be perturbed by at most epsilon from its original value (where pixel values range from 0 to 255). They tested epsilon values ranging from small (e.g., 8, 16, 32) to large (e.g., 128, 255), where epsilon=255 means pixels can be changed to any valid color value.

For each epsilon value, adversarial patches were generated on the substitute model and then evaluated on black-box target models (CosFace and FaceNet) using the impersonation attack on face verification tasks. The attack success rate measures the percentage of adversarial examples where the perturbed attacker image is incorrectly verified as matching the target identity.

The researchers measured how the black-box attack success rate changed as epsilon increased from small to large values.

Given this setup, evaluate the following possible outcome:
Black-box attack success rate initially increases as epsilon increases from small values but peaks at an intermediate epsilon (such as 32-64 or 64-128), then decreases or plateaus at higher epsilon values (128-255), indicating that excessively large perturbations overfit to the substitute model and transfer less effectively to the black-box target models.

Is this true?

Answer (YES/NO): YES